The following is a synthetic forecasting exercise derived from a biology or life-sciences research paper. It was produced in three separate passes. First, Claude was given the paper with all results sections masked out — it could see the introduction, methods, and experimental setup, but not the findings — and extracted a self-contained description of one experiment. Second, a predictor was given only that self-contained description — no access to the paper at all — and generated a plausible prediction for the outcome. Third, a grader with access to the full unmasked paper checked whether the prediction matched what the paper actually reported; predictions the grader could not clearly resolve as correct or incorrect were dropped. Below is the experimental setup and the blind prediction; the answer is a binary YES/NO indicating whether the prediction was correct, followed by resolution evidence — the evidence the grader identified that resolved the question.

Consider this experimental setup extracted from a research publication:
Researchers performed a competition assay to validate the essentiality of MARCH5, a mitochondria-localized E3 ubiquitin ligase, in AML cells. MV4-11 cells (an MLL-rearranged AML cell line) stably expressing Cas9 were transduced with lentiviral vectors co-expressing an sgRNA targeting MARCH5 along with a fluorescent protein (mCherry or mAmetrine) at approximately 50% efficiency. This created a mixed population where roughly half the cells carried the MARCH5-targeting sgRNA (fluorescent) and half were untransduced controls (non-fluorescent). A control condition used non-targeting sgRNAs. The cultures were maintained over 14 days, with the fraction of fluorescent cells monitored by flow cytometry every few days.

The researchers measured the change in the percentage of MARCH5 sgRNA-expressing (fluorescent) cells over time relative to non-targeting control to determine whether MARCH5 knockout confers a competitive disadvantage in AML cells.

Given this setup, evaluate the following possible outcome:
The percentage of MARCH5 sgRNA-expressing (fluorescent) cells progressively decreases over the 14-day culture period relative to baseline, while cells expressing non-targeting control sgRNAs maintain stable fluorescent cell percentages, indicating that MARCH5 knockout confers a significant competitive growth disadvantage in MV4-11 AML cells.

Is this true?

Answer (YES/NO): YES